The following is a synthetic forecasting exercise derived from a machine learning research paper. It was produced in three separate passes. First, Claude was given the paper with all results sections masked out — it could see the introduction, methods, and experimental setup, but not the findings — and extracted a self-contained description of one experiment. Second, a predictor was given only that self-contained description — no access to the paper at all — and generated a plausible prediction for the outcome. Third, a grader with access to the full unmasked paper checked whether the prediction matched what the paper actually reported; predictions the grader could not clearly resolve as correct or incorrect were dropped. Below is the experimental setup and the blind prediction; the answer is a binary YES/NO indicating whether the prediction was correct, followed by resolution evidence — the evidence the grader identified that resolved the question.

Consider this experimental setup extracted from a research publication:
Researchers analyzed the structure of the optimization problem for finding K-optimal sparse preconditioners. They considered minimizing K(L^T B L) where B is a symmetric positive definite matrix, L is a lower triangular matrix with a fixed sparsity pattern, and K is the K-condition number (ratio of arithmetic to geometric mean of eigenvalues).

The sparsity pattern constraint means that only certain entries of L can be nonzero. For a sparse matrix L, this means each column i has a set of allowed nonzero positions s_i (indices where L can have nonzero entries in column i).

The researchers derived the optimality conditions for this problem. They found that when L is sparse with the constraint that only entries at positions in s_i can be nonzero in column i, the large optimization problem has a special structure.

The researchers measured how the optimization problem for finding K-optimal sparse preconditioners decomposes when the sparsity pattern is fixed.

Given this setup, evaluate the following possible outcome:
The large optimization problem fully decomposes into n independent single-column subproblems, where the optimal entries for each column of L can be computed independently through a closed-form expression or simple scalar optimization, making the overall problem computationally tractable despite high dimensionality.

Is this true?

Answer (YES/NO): YES